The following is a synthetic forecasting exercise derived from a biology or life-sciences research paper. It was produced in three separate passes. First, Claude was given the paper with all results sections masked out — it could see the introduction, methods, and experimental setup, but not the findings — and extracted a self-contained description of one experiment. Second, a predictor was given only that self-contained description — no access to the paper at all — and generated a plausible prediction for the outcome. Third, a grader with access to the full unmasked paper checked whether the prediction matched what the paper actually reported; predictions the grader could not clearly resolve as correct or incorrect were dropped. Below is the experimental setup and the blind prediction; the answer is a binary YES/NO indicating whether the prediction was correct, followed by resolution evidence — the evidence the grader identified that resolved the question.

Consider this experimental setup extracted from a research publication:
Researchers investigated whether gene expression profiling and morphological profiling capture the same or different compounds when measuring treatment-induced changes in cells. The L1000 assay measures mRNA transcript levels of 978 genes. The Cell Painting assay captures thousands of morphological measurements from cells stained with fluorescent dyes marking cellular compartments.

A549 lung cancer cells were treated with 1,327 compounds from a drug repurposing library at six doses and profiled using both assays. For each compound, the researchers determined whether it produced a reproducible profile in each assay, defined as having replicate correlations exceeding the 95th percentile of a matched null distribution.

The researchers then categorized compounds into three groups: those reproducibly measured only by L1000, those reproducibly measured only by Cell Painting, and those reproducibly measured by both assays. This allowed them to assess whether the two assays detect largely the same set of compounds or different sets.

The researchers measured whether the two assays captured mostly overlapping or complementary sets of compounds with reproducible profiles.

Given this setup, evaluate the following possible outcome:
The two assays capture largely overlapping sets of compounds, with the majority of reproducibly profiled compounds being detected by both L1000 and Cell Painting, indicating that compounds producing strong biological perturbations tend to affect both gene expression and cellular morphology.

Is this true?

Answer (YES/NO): NO